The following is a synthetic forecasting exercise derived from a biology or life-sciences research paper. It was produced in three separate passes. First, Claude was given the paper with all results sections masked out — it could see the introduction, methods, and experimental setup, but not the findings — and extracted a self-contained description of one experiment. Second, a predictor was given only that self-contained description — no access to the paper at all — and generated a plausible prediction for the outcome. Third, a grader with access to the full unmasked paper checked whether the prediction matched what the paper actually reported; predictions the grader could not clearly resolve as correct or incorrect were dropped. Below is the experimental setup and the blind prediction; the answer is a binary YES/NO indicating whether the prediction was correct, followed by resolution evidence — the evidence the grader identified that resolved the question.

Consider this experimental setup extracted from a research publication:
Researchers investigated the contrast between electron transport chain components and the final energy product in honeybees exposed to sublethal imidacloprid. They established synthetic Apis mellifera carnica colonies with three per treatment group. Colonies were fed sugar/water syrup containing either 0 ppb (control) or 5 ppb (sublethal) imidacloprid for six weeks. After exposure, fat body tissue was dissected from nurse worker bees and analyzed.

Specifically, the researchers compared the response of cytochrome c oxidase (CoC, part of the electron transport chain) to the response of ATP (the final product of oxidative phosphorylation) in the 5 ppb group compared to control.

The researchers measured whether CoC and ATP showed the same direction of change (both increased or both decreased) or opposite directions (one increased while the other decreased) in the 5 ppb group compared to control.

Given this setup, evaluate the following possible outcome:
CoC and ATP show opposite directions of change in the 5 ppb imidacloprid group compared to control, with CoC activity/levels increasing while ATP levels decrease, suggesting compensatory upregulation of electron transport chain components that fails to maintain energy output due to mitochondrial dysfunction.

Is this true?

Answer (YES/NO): YES